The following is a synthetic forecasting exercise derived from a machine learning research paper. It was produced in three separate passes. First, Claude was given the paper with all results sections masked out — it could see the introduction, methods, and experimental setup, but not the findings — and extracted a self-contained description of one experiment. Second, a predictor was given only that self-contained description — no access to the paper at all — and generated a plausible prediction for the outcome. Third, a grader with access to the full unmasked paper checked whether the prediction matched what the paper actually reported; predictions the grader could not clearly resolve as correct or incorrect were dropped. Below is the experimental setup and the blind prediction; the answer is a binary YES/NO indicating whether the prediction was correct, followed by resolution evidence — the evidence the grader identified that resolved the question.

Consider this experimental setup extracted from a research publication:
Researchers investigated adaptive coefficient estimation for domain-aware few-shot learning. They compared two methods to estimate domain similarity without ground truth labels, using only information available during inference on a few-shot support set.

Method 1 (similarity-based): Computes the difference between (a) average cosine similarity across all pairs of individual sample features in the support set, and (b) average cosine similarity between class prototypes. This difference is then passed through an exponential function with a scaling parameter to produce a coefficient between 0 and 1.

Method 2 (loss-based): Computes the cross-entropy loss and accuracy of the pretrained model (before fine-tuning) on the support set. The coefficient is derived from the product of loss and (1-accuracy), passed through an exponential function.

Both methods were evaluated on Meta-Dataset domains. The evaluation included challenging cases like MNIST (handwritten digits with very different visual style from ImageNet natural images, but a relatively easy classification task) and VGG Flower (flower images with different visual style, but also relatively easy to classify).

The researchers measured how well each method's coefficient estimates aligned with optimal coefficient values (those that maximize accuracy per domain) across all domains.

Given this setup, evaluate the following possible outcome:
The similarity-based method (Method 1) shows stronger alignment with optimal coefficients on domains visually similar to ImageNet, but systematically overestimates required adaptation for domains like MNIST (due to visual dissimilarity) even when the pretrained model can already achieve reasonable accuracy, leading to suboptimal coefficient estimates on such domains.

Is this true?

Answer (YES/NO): NO